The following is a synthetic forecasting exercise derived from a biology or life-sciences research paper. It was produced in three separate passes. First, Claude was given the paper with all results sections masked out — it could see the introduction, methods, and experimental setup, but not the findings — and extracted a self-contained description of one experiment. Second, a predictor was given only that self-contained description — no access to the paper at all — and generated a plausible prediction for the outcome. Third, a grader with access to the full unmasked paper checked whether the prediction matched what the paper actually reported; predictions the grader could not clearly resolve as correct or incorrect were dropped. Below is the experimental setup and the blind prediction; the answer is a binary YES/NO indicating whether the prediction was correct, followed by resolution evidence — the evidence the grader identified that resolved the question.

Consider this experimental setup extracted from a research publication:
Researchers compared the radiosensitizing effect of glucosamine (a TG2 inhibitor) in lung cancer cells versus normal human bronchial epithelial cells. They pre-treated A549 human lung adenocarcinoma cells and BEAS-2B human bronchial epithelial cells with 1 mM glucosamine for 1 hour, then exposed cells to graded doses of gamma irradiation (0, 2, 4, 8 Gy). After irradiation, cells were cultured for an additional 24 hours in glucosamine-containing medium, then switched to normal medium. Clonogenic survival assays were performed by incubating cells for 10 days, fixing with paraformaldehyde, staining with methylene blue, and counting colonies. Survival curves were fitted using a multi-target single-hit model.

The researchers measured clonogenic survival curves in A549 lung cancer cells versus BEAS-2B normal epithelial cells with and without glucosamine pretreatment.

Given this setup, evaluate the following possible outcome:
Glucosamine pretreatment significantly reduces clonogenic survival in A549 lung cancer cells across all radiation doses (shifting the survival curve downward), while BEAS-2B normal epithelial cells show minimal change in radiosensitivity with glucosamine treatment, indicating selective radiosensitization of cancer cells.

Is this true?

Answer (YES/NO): YES